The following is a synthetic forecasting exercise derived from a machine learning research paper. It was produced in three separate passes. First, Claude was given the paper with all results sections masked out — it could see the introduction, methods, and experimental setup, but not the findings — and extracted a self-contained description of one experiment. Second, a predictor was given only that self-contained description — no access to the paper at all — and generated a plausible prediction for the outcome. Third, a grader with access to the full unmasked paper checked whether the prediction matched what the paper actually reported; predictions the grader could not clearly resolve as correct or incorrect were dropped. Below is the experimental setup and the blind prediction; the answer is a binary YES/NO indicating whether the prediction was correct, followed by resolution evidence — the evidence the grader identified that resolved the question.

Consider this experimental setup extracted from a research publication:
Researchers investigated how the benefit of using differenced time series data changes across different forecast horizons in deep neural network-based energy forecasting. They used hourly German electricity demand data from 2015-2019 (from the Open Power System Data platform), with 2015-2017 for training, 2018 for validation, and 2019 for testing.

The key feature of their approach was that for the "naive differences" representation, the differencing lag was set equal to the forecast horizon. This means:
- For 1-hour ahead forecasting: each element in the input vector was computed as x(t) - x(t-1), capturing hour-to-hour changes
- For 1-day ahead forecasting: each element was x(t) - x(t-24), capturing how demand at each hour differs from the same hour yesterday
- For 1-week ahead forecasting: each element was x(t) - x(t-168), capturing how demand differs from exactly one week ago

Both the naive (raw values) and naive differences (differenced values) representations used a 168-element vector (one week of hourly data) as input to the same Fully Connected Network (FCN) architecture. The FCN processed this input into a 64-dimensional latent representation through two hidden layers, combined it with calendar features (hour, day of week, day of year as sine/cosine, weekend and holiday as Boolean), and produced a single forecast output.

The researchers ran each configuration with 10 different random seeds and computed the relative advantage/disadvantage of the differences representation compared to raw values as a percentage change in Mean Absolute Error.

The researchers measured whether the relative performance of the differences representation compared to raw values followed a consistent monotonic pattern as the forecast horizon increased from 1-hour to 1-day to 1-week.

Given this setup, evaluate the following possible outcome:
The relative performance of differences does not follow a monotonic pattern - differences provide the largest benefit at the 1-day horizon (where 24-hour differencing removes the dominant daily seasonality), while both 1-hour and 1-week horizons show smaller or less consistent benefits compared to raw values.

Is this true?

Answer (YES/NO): NO